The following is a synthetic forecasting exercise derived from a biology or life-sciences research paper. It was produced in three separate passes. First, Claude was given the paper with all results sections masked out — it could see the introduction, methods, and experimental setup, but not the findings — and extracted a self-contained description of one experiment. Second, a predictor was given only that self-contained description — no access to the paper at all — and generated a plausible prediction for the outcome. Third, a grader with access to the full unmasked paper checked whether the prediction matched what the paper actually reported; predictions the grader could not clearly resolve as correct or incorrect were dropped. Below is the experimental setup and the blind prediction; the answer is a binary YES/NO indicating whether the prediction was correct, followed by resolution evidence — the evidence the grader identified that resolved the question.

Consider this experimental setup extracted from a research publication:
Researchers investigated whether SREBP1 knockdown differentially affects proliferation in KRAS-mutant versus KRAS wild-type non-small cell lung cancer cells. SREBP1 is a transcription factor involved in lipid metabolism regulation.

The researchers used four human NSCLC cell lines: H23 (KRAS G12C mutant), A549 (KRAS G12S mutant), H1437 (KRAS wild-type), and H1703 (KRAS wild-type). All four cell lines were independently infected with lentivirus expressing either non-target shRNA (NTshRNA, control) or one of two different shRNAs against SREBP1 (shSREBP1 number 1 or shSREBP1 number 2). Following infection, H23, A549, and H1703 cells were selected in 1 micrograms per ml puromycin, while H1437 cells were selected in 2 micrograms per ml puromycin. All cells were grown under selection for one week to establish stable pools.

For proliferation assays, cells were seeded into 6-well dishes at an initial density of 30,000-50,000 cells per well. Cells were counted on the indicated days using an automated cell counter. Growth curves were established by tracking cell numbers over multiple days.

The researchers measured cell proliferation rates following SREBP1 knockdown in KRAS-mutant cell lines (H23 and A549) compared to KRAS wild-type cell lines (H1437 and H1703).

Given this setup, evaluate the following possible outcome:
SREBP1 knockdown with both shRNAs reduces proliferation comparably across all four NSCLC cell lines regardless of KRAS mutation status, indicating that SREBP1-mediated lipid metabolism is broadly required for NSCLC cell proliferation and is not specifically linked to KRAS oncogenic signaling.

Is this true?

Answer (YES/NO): NO